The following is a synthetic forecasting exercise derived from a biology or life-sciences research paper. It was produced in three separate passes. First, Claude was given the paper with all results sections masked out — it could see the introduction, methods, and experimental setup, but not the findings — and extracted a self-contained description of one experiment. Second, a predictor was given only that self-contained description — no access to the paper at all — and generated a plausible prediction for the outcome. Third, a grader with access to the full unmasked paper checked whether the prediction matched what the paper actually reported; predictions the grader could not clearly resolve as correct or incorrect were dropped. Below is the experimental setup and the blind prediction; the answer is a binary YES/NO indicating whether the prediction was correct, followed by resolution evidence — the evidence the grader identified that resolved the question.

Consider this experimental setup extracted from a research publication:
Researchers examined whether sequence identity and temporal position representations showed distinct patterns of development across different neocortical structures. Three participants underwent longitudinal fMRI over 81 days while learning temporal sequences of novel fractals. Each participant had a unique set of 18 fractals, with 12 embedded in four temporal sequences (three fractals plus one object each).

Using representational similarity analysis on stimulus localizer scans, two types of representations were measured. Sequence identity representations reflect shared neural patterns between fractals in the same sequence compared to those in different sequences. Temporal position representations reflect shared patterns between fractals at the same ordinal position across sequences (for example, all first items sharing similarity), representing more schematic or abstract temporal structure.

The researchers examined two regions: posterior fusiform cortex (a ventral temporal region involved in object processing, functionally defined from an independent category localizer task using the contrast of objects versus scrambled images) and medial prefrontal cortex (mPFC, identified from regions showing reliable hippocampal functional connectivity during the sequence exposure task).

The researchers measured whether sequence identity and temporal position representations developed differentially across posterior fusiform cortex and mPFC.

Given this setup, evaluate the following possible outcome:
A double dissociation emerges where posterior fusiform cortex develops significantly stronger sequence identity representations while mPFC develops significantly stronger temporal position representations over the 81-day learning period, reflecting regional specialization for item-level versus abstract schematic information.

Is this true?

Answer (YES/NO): NO